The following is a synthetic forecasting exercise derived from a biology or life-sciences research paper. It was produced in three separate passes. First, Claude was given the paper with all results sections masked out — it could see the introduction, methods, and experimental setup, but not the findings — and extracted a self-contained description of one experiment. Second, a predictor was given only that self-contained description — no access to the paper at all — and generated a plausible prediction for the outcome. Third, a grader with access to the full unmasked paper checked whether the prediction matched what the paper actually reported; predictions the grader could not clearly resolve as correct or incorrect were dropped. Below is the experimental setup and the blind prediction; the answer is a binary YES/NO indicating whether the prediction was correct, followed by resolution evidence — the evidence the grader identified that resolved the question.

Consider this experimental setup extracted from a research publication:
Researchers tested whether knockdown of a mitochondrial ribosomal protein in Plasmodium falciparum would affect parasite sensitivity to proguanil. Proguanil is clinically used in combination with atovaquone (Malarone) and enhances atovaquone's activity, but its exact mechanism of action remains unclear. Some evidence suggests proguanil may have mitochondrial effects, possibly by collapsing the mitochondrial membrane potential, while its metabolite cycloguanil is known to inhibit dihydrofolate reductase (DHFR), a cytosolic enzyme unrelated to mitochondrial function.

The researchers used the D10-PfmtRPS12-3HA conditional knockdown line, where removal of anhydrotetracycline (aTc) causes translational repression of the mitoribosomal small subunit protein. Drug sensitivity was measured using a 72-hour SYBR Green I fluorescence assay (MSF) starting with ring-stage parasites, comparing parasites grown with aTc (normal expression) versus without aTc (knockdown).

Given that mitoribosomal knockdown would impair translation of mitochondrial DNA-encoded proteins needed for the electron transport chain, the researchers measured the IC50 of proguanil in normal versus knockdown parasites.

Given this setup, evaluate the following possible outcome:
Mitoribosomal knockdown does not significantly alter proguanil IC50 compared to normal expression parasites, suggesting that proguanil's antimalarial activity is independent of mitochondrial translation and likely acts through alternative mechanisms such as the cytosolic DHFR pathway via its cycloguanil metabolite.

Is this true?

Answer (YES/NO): NO